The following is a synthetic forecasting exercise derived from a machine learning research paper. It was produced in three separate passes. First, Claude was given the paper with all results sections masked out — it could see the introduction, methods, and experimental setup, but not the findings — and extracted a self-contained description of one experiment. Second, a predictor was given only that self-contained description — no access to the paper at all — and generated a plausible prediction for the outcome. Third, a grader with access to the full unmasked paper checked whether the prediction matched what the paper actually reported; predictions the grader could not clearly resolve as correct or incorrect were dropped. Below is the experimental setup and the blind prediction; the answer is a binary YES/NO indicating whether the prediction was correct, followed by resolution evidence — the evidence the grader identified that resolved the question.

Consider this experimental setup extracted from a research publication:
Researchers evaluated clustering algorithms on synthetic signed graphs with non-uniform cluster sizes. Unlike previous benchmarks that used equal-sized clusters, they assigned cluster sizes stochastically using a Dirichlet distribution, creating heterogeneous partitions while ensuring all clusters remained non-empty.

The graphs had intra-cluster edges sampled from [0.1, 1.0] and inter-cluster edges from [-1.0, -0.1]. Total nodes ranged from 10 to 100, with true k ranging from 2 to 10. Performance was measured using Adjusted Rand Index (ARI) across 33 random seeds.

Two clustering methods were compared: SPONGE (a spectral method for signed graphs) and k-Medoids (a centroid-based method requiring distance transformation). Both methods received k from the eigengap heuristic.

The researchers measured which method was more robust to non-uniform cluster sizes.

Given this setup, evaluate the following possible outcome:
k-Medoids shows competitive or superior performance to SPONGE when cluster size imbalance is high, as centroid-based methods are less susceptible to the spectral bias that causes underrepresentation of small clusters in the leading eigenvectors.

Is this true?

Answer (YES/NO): NO